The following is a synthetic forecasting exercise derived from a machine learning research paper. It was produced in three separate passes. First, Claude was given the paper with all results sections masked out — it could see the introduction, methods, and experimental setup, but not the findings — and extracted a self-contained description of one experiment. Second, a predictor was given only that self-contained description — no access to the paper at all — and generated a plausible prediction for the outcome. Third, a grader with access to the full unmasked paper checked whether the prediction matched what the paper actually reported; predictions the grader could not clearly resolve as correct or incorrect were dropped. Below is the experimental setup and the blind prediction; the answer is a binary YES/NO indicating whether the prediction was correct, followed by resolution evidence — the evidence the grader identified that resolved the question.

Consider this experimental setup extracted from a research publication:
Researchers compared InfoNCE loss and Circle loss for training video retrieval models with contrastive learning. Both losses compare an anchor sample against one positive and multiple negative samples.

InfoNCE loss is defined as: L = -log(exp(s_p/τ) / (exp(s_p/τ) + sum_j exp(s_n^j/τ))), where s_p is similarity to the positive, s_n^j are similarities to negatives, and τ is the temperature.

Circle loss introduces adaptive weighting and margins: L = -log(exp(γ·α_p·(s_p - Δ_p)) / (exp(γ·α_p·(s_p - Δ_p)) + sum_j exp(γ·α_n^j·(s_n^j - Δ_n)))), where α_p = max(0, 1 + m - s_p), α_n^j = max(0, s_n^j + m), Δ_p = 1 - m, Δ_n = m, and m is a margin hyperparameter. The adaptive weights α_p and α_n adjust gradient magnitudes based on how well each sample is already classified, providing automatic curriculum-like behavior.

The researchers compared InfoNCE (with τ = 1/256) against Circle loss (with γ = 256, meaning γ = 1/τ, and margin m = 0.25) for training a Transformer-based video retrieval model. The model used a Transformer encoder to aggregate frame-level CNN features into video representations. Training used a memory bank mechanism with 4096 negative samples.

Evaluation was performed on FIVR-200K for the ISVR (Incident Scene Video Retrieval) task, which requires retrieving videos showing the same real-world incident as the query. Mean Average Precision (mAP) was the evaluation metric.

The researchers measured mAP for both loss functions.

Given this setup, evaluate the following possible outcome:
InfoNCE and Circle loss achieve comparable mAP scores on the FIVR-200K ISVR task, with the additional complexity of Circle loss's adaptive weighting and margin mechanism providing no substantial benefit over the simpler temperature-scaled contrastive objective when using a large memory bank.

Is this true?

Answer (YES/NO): YES